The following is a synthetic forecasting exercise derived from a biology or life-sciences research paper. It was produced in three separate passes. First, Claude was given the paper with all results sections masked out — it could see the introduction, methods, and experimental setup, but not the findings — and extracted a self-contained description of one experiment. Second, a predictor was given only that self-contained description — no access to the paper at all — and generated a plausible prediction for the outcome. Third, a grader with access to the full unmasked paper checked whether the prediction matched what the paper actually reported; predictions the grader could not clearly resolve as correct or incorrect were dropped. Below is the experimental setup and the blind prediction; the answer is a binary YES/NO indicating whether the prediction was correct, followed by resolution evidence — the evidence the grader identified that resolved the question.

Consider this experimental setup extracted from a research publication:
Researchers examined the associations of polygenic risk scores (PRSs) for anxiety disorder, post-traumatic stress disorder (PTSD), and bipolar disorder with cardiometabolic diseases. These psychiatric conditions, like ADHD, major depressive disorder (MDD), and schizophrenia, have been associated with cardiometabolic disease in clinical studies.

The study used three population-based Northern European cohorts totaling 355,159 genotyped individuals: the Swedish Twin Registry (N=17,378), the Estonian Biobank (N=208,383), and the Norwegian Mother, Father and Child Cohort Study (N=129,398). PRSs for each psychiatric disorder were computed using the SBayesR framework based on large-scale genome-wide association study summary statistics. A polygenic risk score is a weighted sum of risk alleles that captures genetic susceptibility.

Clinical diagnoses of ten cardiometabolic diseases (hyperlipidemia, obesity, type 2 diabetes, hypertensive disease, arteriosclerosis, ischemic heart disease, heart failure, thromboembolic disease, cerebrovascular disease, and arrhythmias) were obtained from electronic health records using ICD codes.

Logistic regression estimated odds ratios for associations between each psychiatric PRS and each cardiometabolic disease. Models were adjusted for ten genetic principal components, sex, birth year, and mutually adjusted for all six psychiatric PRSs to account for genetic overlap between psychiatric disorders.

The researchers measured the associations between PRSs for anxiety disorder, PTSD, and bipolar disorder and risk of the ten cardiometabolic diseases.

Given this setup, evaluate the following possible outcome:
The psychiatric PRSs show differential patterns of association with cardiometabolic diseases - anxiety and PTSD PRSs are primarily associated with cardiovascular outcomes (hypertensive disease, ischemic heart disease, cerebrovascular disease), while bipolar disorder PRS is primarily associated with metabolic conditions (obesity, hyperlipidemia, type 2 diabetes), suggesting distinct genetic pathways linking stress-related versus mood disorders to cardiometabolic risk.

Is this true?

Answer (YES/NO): NO